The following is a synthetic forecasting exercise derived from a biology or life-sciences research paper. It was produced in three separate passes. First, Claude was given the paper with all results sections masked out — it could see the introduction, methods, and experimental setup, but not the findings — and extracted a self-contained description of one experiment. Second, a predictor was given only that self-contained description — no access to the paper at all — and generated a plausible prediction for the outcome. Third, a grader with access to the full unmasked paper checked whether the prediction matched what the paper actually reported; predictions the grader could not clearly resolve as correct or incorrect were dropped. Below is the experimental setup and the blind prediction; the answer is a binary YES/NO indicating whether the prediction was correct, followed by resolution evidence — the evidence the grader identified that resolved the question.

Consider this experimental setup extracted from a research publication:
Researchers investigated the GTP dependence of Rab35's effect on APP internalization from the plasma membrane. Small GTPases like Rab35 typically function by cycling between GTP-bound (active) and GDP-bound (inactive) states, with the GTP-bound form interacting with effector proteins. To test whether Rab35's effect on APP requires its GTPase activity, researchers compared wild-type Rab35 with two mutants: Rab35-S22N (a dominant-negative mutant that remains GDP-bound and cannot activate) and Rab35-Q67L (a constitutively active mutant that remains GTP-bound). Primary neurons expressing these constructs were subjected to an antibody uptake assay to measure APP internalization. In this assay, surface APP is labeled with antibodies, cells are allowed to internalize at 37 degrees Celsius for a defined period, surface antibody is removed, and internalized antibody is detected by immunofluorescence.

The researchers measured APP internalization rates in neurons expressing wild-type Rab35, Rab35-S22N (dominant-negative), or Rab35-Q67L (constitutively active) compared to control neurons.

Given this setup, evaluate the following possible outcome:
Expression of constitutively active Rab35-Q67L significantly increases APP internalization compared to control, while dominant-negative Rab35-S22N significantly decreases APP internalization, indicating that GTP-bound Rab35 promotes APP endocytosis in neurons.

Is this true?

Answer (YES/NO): NO